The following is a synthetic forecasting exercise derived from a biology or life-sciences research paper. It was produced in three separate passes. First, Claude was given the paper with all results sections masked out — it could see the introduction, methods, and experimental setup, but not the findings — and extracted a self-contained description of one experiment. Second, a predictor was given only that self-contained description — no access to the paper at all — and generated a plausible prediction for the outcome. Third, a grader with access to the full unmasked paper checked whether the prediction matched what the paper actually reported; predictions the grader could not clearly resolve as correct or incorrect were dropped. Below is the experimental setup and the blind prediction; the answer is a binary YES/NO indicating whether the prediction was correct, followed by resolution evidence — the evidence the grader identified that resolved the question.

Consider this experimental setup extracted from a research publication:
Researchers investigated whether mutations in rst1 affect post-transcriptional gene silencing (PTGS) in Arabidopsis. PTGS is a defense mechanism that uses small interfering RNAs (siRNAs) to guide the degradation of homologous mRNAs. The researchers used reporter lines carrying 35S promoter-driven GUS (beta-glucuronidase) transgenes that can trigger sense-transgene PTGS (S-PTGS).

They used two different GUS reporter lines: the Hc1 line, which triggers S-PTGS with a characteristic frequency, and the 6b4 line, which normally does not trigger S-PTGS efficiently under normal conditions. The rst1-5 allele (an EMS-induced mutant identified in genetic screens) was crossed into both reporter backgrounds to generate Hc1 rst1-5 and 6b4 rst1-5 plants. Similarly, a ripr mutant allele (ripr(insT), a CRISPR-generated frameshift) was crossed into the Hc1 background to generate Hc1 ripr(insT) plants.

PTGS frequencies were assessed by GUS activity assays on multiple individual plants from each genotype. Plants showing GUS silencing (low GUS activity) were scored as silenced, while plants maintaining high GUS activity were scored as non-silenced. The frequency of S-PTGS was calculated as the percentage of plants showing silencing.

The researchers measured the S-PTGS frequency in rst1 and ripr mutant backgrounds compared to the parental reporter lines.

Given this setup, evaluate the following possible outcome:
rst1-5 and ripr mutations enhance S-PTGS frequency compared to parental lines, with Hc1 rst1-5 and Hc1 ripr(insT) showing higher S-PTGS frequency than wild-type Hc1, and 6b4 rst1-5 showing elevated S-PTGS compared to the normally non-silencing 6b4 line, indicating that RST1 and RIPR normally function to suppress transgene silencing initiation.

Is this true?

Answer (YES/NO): YES